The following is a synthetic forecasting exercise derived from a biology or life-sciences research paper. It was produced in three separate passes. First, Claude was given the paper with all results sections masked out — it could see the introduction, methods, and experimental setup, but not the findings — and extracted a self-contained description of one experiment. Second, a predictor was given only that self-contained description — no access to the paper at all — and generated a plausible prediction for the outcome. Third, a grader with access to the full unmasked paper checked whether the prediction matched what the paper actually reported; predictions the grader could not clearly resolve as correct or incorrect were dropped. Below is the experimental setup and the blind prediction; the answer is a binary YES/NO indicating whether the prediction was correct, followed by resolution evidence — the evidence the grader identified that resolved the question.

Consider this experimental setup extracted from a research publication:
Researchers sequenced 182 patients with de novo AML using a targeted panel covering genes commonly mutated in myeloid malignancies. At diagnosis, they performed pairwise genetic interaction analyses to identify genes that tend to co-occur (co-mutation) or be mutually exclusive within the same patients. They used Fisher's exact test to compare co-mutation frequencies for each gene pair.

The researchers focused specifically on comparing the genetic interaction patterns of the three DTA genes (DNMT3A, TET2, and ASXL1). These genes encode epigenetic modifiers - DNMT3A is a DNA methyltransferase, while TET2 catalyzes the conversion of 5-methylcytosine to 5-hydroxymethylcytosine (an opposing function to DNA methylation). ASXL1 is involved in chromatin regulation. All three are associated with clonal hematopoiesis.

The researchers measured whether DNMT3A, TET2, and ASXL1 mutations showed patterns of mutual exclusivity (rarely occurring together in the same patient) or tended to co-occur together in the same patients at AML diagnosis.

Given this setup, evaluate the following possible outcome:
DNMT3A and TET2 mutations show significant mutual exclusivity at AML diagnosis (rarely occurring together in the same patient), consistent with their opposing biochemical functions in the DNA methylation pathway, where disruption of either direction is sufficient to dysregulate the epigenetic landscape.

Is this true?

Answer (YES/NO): NO